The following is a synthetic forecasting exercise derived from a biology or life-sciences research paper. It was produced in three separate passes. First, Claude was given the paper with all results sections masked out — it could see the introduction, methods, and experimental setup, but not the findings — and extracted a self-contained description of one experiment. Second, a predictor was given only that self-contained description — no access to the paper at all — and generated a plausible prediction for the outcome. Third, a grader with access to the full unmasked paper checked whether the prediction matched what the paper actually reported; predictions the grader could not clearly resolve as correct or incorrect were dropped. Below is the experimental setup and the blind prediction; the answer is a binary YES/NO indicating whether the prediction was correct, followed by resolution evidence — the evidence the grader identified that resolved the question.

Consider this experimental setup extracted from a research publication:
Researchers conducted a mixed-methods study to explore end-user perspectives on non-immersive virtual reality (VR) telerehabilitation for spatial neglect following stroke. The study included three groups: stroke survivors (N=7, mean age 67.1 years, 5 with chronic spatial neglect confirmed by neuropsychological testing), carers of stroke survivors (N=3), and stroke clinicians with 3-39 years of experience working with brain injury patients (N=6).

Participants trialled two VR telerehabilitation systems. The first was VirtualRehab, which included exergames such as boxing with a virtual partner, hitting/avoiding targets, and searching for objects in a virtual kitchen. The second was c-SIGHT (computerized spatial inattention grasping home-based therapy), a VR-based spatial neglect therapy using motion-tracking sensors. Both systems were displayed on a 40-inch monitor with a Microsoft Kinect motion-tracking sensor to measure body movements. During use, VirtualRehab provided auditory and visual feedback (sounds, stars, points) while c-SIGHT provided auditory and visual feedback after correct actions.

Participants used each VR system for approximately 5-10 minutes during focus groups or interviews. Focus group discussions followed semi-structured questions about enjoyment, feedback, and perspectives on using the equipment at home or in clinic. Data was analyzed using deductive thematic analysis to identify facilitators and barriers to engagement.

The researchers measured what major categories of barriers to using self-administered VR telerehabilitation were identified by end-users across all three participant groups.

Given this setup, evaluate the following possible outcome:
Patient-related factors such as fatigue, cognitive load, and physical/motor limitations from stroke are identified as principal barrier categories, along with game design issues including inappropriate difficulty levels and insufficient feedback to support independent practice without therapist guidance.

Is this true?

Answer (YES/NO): NO